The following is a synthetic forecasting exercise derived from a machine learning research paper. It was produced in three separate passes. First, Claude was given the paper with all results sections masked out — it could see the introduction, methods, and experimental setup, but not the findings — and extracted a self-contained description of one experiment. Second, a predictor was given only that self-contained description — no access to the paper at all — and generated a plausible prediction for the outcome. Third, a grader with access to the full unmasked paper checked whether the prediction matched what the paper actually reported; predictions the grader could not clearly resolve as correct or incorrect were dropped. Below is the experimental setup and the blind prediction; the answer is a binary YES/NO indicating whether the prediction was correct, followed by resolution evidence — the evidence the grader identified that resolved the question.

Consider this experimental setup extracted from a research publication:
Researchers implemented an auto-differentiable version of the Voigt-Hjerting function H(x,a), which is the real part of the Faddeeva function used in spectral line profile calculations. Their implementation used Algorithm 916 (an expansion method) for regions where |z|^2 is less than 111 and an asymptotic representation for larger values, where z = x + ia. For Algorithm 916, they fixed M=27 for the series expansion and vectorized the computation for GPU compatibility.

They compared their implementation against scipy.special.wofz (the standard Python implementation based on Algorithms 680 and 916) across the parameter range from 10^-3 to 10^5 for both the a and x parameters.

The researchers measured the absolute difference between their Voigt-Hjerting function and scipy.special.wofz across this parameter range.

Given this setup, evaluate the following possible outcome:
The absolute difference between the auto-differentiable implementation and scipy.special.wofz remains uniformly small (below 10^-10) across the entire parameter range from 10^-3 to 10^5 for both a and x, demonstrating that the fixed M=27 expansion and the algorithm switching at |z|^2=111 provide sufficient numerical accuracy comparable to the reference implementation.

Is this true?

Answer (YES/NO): NO